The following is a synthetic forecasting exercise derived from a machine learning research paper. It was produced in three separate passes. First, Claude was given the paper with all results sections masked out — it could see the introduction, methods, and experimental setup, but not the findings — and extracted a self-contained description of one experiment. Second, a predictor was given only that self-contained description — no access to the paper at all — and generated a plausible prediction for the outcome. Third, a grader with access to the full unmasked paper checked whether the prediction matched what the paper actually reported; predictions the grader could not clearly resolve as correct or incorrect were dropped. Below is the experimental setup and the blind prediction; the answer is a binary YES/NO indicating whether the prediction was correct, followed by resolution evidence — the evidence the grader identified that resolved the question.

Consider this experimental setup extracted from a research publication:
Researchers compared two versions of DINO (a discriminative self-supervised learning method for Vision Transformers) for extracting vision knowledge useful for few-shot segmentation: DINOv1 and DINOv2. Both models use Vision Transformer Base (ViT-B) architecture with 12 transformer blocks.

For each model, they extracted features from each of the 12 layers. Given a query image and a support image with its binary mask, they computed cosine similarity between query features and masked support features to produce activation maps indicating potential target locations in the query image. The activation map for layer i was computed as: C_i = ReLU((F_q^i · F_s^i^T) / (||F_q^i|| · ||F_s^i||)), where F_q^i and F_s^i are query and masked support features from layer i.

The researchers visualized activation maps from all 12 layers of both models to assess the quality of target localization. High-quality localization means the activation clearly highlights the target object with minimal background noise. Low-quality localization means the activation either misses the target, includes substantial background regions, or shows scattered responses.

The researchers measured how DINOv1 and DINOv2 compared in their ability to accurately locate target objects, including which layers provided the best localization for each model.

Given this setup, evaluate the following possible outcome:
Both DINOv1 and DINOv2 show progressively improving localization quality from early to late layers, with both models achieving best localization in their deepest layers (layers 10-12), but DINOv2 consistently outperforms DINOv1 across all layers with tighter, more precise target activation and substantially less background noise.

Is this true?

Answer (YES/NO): NO